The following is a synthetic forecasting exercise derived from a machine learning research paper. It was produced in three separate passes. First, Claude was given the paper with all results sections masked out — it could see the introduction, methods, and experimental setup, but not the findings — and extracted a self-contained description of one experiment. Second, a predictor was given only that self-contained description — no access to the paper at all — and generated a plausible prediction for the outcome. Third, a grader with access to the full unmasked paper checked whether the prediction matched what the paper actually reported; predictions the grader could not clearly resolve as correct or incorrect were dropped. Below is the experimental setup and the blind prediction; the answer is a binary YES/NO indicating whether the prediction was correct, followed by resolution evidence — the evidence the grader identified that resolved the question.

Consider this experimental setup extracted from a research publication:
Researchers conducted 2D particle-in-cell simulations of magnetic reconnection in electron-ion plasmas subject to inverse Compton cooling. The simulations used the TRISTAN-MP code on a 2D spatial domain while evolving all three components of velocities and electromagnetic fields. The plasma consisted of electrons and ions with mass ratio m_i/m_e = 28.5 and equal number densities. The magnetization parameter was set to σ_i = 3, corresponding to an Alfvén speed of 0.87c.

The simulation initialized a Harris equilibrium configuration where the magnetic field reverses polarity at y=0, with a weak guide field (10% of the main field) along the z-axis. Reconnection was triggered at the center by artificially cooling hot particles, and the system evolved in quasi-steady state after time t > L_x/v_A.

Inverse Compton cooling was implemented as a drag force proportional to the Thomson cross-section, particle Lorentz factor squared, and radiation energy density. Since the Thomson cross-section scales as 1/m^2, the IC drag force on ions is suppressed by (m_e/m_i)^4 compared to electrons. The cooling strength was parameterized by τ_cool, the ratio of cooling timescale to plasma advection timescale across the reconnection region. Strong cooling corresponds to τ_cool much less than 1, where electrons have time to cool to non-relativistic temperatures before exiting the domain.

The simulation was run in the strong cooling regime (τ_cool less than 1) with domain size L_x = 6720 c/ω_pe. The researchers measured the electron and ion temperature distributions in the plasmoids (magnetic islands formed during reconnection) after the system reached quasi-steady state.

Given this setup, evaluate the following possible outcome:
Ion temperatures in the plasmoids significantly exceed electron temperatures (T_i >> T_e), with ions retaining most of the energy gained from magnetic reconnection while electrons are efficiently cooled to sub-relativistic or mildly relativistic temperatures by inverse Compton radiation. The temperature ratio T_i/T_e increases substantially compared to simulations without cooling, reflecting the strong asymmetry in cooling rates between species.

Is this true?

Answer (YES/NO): YES